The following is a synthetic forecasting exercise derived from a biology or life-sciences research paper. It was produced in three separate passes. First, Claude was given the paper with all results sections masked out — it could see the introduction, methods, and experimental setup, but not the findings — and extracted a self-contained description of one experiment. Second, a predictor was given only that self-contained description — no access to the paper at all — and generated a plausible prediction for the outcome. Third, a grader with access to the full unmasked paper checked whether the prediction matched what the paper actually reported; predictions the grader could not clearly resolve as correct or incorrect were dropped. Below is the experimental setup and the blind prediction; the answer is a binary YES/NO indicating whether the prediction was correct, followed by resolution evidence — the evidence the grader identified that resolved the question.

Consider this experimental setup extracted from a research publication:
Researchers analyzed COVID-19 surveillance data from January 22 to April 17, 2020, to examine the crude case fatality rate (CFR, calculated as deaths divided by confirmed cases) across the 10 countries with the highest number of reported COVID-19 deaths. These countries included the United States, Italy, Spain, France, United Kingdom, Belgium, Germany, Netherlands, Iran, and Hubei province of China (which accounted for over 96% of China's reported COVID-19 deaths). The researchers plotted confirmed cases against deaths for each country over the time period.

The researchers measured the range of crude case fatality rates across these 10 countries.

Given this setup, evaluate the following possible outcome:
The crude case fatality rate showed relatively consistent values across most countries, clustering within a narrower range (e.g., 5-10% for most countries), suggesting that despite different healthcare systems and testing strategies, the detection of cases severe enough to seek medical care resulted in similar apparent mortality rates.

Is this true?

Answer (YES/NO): NO